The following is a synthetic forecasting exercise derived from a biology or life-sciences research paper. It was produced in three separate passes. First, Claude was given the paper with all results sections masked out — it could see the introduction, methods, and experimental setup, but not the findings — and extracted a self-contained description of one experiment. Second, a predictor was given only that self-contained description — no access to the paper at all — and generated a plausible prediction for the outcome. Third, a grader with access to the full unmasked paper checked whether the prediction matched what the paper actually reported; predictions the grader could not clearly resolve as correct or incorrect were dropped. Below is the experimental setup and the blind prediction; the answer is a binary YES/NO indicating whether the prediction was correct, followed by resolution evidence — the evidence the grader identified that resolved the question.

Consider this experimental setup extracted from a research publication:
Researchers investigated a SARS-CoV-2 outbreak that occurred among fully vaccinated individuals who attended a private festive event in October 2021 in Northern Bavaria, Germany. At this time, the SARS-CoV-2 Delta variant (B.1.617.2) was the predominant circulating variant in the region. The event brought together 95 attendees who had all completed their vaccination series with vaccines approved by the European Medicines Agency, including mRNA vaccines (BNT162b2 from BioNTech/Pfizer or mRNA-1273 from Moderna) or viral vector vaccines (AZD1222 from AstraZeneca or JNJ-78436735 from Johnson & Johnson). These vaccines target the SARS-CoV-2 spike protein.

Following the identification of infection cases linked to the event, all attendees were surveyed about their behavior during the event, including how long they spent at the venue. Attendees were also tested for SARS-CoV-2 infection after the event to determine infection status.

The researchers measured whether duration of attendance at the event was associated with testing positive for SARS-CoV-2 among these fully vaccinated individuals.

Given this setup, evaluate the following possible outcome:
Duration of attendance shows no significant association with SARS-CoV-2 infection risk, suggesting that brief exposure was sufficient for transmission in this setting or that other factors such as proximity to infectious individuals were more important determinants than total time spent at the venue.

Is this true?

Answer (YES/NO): NO